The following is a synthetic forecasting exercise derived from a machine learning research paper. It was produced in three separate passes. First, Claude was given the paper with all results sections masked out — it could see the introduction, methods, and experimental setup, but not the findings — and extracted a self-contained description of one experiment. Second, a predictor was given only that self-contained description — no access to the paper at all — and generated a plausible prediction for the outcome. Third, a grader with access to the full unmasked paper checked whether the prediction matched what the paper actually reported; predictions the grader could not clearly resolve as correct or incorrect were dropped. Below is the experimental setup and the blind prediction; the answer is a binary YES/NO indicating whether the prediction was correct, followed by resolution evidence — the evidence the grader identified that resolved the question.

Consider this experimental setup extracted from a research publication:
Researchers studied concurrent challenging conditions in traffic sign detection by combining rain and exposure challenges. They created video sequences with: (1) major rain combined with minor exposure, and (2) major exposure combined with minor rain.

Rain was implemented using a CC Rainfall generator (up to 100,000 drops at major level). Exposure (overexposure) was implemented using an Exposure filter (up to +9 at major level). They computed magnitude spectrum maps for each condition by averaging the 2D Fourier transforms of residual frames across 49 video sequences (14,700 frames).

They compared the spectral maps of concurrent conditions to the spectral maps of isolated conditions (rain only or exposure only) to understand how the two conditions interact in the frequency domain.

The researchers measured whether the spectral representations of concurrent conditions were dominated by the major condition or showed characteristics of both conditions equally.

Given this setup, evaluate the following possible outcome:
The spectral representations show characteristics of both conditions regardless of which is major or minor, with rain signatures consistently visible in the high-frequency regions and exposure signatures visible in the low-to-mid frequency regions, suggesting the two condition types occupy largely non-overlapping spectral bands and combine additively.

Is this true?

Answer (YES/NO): NO